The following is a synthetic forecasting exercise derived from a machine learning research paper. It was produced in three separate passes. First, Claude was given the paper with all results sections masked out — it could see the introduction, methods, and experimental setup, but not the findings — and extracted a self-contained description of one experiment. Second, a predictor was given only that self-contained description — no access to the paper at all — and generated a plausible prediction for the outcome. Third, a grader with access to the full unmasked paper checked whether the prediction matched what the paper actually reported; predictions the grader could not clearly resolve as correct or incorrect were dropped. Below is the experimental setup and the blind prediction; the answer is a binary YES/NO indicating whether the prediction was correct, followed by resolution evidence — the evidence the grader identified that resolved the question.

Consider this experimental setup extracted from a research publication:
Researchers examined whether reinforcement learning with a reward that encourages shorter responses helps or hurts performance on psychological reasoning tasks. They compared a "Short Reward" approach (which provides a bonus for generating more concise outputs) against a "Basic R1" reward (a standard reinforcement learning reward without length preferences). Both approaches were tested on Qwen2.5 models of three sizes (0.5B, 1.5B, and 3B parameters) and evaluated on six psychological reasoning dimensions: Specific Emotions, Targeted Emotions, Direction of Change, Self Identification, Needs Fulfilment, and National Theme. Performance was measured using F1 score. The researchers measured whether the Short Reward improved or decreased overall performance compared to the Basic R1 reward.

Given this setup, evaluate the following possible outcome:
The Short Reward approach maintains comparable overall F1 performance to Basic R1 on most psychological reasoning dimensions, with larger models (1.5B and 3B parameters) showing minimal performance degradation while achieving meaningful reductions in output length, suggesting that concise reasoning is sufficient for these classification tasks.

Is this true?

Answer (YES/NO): NO